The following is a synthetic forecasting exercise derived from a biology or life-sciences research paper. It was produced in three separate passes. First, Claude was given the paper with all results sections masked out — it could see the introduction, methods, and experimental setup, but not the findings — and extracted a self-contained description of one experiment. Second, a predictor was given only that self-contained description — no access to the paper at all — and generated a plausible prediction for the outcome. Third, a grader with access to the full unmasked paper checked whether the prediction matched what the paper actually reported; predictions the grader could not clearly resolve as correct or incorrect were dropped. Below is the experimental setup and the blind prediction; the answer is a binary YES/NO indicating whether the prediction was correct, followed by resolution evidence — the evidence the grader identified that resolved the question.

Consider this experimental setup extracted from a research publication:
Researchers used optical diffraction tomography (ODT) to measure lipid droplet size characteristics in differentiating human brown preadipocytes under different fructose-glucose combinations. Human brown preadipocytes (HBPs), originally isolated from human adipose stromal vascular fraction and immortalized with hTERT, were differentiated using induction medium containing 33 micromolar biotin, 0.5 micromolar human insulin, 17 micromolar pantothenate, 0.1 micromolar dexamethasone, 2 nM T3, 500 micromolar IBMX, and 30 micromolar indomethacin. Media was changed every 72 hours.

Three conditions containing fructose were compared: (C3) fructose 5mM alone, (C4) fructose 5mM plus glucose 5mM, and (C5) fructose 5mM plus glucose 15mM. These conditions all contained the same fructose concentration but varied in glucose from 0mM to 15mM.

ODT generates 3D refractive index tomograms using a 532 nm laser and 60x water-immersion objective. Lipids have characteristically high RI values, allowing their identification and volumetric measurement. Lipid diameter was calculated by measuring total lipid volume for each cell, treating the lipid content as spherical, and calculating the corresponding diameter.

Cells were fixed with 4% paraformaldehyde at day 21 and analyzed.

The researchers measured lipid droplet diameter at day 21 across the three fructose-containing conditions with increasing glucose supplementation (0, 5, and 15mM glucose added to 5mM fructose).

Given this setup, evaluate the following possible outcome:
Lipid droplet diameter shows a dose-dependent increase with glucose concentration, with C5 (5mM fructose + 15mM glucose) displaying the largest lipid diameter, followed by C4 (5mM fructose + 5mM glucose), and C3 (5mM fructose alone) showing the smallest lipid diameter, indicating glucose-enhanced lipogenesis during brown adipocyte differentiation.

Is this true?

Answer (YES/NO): YES